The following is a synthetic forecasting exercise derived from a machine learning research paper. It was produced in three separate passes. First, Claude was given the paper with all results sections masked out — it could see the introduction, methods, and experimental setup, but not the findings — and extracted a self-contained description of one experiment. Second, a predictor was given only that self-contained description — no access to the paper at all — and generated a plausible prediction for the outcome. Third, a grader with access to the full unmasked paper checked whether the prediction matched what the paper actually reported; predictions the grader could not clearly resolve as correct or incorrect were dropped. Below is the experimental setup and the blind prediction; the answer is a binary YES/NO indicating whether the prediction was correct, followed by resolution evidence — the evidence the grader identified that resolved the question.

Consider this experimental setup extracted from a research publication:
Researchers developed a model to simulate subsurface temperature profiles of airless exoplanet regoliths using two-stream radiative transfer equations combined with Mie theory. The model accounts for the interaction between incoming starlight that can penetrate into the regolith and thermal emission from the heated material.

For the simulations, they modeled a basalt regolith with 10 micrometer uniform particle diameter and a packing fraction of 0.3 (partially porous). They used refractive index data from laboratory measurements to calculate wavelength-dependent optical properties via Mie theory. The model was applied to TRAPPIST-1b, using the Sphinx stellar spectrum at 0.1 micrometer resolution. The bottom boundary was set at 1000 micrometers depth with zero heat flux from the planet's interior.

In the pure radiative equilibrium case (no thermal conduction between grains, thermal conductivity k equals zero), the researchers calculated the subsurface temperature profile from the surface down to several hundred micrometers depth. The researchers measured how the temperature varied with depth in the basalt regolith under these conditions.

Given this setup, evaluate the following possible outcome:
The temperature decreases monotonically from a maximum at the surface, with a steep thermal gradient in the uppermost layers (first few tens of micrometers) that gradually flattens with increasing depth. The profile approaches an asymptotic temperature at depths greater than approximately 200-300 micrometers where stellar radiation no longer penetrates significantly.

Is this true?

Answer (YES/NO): NO